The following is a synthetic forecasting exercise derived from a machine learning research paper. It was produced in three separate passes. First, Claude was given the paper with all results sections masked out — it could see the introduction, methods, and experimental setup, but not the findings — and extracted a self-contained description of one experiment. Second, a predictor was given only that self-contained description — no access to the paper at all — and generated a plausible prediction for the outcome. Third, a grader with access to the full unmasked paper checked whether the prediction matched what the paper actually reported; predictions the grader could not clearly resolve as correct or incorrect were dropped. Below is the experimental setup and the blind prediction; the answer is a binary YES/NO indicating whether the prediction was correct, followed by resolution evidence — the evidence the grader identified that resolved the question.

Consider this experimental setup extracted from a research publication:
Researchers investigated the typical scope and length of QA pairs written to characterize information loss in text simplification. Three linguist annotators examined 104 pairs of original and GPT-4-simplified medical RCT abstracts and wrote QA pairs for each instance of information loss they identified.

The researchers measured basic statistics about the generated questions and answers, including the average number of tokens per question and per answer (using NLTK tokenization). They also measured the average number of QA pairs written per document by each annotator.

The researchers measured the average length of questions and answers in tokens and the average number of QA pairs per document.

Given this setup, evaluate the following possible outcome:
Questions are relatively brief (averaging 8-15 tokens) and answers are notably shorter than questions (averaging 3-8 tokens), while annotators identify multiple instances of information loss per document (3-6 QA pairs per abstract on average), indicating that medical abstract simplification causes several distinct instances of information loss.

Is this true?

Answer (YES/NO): NO